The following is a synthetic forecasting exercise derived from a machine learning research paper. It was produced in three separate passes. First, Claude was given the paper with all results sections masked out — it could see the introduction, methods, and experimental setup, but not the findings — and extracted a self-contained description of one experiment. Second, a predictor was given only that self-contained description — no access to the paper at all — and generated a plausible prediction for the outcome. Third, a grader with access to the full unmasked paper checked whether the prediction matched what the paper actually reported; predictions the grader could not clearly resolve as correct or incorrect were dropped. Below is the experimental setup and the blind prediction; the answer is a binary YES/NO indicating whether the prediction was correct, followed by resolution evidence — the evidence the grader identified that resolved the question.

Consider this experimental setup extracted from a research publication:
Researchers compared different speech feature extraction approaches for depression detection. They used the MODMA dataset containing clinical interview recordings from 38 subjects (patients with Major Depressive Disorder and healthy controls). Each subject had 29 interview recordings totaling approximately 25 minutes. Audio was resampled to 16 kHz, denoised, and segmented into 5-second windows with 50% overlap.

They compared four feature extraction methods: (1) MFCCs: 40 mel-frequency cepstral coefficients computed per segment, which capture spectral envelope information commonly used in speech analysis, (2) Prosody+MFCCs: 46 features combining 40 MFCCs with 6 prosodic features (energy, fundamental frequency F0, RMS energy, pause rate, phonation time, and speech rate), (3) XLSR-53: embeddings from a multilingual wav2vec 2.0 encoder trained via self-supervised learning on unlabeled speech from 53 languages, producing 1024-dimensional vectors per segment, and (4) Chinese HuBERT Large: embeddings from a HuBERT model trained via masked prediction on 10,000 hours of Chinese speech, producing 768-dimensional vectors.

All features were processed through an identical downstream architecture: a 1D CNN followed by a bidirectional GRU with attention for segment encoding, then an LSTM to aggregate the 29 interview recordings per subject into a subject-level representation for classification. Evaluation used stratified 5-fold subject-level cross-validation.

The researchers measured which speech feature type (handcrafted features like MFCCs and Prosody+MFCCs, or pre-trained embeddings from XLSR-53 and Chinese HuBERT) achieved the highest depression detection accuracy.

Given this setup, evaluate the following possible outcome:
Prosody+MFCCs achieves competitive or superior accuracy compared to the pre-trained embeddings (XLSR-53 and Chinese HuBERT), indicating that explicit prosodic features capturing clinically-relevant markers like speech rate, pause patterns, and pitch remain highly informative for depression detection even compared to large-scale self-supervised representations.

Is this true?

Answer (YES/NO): NO